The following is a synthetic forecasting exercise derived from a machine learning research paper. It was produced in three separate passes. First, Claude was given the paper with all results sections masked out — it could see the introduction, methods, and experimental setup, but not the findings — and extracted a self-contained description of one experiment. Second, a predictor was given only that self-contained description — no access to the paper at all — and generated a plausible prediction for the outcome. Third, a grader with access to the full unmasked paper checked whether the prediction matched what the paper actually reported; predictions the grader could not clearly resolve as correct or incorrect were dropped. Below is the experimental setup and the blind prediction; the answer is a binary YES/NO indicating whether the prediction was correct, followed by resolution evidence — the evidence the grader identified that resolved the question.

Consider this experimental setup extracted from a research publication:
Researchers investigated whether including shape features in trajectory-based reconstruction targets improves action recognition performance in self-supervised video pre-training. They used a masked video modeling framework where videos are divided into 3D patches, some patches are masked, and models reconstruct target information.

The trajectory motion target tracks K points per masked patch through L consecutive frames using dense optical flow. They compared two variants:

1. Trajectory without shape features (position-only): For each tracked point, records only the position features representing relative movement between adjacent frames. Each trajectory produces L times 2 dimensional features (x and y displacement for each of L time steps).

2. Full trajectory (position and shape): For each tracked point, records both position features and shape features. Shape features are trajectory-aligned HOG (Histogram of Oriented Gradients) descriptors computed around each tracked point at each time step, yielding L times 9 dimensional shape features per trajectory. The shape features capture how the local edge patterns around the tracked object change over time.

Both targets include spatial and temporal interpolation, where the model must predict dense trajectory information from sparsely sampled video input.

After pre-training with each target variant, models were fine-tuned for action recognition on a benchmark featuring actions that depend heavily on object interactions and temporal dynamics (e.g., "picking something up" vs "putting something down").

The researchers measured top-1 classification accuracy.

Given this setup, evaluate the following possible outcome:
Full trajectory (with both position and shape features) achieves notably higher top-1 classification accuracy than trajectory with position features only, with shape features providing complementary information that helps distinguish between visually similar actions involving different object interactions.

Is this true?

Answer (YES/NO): NO